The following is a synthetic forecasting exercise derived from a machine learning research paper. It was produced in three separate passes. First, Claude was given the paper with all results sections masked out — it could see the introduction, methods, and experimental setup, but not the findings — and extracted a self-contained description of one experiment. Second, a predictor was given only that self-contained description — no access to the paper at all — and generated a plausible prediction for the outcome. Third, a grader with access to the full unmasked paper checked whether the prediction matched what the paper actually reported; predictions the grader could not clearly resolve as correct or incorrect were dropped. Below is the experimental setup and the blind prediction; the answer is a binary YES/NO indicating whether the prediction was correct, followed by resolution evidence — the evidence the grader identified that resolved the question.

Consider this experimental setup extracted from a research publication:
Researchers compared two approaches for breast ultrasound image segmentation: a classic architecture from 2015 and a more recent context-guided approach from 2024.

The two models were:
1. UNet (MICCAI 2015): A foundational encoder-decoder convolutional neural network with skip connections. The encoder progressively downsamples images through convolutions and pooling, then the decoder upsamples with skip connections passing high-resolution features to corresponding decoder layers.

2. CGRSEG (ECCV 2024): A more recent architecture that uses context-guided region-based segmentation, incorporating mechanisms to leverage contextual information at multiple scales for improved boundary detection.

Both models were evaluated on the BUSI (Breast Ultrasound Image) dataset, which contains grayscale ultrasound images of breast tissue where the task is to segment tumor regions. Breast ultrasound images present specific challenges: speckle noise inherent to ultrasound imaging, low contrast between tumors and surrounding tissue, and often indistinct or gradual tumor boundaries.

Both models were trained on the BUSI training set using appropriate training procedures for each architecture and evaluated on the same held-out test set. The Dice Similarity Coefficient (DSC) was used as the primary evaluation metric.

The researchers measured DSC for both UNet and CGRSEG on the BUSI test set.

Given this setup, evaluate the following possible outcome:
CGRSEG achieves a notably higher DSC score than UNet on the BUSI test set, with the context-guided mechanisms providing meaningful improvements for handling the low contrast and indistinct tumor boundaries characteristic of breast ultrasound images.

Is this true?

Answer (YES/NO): NO